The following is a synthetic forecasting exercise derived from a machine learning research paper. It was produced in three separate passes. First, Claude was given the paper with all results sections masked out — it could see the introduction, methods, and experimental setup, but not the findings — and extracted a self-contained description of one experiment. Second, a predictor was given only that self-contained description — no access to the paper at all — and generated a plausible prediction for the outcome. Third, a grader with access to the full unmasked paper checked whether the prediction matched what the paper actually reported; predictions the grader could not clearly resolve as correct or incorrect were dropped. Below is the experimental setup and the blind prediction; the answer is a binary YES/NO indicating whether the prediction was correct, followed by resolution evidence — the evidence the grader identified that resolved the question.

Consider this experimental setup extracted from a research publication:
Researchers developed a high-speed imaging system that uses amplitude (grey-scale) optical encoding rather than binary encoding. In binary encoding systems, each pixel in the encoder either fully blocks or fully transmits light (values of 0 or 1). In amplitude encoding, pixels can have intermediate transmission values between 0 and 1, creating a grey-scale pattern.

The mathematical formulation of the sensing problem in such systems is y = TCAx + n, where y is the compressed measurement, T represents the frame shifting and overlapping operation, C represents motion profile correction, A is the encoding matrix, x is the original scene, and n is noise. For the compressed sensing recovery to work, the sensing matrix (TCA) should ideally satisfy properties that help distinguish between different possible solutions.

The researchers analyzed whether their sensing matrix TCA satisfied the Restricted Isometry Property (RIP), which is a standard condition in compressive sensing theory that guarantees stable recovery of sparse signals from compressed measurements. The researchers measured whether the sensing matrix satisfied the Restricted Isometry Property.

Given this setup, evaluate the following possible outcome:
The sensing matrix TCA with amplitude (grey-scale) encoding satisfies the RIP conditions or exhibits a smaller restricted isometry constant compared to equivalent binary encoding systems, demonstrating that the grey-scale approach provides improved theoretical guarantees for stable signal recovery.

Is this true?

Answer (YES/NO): NO